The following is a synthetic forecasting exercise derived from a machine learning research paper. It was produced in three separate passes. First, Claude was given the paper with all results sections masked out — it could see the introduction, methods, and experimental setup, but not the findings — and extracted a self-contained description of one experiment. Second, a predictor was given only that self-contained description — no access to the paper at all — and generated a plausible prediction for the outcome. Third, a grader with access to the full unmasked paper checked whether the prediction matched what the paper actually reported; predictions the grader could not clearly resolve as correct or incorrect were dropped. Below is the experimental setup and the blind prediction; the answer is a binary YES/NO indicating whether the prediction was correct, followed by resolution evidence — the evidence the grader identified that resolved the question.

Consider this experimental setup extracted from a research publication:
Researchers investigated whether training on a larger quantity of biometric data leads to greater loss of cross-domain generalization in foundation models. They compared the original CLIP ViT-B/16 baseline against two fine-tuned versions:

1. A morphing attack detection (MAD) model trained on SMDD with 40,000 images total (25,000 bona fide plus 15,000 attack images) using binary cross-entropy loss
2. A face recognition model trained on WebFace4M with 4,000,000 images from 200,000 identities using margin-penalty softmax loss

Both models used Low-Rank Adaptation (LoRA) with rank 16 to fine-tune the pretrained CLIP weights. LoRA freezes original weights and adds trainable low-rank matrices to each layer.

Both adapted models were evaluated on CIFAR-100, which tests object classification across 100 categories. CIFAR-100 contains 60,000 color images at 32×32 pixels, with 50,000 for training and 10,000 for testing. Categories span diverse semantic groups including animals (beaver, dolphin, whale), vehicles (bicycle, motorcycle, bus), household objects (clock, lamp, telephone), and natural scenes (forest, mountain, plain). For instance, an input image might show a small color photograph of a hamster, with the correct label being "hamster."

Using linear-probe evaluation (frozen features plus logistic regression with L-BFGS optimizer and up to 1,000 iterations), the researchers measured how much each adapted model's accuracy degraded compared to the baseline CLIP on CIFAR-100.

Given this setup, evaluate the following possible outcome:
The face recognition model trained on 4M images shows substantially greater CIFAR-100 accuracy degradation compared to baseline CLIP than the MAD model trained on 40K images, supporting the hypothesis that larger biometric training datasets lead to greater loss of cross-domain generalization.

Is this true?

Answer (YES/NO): NO